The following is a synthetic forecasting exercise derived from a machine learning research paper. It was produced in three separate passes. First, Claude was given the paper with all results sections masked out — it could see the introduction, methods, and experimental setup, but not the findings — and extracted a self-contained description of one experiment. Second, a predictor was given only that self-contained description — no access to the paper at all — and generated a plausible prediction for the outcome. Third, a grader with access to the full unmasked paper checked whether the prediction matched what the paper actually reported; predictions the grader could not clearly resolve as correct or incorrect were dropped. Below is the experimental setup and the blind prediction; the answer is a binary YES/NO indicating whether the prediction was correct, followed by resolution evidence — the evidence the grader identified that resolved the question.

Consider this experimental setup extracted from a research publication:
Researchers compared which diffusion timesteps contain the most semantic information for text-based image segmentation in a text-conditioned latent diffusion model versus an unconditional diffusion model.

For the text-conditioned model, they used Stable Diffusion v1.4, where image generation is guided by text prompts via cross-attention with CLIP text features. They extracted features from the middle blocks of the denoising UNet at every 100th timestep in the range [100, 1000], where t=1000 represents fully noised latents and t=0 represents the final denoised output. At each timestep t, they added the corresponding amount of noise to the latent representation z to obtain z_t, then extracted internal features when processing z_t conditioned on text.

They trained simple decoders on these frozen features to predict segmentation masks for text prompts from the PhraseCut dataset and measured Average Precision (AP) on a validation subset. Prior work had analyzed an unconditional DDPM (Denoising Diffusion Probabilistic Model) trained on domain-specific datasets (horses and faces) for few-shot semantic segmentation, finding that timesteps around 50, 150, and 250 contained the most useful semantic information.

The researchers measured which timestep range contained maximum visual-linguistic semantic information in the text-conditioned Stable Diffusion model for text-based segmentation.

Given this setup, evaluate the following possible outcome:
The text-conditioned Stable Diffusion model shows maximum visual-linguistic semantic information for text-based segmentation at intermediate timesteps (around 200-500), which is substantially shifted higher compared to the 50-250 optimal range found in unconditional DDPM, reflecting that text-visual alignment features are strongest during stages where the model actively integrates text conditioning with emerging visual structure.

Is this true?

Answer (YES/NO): NO